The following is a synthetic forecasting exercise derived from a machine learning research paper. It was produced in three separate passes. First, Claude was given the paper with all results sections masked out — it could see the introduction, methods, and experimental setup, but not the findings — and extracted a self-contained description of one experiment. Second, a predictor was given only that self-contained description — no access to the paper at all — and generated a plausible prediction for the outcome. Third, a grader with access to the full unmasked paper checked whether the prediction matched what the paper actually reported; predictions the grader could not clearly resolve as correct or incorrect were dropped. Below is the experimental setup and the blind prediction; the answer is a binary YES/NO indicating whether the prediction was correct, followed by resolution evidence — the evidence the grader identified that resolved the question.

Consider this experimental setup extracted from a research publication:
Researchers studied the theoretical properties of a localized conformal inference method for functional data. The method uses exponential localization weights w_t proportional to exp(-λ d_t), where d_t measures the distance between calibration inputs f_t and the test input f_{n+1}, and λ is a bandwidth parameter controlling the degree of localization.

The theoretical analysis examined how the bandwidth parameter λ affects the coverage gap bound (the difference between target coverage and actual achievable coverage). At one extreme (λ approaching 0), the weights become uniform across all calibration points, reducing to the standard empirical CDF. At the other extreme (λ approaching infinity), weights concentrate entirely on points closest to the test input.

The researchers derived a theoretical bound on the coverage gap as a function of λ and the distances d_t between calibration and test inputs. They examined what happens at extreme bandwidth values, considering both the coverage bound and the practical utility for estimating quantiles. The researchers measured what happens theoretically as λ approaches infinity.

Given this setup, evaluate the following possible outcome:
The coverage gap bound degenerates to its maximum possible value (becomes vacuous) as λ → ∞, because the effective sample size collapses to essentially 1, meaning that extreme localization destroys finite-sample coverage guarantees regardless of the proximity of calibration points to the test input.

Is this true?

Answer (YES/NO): NO